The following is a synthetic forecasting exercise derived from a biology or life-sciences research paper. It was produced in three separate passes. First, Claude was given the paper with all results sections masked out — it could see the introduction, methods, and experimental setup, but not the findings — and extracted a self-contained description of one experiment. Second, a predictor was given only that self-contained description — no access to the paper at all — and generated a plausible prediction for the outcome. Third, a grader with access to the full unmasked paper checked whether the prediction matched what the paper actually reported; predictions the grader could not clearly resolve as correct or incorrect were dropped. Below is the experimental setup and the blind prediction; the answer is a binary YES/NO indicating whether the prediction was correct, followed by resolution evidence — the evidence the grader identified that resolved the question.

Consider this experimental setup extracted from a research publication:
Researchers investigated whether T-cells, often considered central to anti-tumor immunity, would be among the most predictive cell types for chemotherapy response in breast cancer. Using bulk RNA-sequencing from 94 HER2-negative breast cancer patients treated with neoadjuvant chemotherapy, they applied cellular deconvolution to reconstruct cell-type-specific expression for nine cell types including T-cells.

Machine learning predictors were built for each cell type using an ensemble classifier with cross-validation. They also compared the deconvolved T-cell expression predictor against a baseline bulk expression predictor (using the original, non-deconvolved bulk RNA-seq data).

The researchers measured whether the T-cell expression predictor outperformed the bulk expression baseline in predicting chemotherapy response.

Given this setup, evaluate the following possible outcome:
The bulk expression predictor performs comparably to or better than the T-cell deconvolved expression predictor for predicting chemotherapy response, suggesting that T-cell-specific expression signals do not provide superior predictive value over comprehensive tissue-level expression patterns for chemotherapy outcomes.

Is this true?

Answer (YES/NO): YES